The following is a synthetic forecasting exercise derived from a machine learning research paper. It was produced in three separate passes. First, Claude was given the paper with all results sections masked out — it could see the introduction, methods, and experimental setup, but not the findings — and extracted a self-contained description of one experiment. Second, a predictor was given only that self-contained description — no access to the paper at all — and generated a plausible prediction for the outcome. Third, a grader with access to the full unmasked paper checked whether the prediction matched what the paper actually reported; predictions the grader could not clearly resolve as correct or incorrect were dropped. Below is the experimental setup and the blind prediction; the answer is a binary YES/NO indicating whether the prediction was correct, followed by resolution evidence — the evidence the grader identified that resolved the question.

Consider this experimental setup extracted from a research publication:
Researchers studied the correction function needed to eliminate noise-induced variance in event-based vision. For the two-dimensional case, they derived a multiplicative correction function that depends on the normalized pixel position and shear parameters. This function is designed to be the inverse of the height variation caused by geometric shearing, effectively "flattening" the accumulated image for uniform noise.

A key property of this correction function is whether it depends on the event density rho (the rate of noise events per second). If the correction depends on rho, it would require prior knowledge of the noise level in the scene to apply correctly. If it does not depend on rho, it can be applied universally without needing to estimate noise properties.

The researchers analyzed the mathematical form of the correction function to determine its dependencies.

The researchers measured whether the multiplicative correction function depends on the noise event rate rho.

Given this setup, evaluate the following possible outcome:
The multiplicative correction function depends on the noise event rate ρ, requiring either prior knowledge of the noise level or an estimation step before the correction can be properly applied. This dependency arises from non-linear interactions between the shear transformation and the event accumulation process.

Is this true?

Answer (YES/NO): NO